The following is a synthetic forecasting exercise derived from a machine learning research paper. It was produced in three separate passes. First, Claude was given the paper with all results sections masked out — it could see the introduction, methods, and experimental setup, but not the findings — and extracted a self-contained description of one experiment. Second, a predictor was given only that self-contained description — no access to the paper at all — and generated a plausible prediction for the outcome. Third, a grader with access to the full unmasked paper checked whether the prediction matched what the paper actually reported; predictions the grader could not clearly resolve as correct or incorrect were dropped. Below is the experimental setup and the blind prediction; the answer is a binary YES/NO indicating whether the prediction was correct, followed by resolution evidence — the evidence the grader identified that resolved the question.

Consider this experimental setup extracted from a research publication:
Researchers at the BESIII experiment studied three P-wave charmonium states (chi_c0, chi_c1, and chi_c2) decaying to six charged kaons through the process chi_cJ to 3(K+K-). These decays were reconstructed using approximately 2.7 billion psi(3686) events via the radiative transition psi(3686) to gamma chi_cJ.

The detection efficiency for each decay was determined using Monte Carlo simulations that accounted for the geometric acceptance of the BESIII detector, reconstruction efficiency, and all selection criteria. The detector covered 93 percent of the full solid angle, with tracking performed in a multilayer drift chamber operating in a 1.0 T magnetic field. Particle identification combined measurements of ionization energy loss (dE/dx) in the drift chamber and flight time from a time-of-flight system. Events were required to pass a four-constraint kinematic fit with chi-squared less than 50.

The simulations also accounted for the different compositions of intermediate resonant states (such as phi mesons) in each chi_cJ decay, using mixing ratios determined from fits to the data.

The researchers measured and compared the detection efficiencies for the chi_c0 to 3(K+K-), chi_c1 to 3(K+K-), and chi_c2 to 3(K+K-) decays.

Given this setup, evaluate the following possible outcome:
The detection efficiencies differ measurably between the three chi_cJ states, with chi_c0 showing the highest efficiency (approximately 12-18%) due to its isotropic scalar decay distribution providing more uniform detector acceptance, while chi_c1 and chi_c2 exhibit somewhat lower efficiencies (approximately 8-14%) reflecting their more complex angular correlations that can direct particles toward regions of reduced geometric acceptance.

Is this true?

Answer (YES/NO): NO